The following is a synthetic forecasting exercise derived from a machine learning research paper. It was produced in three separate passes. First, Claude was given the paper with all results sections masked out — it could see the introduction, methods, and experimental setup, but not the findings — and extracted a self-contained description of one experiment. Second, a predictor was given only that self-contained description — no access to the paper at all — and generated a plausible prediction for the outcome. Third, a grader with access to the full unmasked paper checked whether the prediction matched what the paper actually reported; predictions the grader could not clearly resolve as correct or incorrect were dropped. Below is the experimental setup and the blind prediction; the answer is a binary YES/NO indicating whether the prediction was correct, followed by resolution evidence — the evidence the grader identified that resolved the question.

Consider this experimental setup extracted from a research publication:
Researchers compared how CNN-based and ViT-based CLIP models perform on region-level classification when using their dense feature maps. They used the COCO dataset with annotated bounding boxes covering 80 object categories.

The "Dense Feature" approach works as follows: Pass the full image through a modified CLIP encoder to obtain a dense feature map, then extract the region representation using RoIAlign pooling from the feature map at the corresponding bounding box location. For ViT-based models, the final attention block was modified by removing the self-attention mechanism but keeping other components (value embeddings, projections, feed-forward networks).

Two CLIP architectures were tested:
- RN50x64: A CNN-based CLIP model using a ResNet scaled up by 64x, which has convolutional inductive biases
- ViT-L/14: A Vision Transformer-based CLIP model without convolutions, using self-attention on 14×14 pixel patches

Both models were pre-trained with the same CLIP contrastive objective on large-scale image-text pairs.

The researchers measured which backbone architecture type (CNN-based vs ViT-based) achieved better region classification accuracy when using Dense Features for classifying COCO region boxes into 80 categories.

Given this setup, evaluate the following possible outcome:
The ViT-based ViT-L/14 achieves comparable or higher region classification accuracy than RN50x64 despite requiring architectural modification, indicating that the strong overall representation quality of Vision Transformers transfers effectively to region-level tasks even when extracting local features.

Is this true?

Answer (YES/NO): NO